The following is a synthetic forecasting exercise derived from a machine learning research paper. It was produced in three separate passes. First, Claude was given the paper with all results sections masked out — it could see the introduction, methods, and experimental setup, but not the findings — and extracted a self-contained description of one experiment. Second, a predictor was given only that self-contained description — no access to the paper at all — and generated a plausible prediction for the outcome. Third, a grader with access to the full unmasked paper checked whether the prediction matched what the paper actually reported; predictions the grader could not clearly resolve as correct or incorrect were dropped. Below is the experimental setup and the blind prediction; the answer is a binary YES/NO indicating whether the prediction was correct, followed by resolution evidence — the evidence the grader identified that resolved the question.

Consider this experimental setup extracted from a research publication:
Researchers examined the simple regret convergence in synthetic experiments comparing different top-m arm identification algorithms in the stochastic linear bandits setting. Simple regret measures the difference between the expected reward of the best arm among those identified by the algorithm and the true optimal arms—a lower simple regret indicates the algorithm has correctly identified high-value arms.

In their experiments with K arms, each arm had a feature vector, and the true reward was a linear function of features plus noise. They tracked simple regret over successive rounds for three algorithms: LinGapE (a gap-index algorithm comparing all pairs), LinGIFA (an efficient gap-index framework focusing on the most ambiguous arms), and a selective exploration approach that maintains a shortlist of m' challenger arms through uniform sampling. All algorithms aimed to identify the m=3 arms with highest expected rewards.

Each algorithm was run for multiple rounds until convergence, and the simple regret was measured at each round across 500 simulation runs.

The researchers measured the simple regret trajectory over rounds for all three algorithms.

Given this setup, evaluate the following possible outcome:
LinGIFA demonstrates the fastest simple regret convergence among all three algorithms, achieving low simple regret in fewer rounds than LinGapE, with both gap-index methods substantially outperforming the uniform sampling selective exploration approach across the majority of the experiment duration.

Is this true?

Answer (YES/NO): NO